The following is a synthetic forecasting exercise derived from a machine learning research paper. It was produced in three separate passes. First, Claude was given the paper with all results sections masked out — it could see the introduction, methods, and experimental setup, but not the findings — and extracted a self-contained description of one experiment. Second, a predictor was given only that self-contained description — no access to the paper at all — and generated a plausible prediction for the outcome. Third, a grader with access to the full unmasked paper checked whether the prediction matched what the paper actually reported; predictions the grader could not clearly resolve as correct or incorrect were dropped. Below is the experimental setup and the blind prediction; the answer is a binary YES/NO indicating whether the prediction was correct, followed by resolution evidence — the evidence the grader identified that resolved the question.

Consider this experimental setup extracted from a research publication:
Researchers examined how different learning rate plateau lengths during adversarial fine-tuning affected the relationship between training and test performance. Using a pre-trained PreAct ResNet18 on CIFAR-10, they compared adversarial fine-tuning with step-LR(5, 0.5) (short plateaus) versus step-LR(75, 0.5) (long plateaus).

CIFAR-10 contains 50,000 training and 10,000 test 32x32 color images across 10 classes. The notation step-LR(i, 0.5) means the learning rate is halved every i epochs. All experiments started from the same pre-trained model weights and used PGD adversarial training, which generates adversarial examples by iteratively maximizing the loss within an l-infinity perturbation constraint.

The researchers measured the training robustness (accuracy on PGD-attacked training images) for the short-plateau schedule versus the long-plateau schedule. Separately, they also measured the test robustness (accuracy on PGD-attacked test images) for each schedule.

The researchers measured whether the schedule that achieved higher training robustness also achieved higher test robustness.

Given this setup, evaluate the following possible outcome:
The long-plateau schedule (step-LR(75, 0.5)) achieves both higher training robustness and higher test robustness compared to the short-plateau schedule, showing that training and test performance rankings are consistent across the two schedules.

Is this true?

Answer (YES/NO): NO